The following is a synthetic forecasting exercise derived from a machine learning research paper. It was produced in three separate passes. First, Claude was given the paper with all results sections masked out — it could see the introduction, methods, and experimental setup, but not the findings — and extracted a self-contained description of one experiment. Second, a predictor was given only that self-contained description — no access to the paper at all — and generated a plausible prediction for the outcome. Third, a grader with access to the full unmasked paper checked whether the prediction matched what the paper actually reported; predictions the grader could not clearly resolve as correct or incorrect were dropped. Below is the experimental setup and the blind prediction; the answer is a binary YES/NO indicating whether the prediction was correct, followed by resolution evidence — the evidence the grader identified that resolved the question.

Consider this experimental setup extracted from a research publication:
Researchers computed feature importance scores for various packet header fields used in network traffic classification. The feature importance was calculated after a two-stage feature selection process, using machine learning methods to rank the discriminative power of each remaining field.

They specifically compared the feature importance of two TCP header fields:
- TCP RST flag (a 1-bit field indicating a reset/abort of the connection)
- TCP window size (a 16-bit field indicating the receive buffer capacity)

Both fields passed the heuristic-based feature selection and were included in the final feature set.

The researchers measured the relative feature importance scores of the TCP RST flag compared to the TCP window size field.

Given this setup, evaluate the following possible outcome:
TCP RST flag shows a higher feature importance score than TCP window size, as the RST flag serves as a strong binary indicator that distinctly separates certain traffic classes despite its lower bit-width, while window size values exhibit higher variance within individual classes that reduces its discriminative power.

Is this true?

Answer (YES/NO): NO